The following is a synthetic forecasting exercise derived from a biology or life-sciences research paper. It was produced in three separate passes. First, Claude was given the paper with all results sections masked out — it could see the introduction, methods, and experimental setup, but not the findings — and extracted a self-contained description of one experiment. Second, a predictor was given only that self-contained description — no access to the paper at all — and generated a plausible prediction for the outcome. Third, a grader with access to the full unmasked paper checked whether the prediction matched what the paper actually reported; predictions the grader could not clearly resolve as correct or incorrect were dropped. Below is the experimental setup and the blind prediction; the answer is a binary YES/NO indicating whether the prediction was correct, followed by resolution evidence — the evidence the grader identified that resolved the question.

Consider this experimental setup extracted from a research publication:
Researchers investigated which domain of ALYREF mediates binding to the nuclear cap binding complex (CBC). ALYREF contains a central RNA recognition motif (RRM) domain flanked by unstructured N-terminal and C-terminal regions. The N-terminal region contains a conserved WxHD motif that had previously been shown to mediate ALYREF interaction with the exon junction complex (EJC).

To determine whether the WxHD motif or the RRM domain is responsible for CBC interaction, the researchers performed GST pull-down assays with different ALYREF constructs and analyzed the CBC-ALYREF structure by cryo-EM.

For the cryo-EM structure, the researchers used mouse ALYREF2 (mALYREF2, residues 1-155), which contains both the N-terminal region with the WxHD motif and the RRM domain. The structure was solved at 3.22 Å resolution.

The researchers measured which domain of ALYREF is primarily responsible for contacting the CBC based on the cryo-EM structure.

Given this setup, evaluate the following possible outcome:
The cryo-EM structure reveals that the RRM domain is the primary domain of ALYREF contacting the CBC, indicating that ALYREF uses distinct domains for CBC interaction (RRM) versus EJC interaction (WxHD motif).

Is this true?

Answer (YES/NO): NO